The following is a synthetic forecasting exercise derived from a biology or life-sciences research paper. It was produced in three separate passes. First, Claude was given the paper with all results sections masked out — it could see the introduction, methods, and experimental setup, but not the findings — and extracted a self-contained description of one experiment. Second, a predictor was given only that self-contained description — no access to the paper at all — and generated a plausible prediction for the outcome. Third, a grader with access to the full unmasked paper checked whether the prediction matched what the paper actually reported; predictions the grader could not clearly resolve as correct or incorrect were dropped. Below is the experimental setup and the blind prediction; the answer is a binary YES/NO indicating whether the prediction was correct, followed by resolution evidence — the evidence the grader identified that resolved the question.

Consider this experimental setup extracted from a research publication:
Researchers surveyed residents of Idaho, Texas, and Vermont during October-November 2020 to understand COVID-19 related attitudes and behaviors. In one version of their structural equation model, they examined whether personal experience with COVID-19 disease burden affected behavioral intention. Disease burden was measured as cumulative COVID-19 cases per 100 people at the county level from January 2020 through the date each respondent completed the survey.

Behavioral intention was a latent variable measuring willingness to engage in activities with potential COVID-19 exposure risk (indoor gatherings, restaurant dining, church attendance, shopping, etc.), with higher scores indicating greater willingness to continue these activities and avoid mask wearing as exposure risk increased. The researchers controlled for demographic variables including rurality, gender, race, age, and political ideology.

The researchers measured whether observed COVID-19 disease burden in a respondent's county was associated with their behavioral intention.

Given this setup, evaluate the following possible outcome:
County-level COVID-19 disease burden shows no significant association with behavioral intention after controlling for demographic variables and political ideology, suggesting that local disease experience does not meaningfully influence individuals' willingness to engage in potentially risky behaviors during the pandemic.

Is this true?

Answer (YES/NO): NO